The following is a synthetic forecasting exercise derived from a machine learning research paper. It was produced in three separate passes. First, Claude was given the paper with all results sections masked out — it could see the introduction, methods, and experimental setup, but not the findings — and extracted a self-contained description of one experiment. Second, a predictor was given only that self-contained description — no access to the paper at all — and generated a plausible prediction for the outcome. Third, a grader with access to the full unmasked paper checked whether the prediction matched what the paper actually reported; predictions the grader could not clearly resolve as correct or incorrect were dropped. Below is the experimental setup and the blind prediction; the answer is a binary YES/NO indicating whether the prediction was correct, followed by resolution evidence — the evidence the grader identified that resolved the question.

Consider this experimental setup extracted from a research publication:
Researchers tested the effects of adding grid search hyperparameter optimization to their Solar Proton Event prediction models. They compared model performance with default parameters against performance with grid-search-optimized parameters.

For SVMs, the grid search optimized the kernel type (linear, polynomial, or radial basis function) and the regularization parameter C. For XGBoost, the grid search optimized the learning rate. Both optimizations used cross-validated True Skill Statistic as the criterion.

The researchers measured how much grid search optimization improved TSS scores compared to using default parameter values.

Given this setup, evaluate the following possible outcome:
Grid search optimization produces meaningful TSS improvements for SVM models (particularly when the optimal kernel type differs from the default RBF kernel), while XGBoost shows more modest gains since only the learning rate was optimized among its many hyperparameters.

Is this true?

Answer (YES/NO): NO